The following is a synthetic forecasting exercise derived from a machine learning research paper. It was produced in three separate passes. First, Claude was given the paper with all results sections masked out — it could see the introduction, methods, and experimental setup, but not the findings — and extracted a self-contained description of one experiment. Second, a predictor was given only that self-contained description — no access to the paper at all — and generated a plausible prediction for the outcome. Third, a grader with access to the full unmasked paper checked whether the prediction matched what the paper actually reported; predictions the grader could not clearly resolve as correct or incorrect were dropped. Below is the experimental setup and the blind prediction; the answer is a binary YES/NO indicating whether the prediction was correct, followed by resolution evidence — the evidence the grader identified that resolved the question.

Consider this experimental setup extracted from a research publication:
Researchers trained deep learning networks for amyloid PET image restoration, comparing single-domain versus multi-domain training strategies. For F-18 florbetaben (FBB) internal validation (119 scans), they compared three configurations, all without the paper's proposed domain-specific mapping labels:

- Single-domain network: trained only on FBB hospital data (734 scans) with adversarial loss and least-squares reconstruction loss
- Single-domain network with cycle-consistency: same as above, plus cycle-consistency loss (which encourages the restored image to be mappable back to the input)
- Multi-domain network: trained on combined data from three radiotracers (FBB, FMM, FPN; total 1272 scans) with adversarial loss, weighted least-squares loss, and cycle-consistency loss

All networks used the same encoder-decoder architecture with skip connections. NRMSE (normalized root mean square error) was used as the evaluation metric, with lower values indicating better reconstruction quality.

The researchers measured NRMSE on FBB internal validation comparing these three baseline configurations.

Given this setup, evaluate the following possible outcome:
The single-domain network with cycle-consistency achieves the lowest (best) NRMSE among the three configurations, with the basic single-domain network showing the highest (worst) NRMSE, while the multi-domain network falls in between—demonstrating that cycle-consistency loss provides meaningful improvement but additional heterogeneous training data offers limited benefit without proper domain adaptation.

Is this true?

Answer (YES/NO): YES